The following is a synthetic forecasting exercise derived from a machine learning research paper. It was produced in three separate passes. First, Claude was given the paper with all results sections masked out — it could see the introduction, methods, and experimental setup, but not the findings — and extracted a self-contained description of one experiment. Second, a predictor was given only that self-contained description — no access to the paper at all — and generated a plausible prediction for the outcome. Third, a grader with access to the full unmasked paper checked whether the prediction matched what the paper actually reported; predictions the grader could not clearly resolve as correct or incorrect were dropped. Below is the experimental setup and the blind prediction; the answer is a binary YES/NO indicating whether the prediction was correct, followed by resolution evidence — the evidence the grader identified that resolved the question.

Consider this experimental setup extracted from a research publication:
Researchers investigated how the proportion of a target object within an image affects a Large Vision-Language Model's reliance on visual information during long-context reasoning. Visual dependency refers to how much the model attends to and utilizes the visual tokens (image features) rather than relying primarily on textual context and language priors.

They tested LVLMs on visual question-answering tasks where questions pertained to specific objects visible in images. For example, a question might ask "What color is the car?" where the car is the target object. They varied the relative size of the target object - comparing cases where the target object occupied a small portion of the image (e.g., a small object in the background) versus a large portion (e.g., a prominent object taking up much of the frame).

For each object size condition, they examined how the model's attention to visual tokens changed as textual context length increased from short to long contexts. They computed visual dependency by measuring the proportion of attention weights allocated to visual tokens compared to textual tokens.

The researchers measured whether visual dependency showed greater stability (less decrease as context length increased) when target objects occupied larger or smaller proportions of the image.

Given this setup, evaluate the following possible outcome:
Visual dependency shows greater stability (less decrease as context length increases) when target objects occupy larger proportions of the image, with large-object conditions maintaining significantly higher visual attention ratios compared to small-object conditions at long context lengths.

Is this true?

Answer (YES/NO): YES